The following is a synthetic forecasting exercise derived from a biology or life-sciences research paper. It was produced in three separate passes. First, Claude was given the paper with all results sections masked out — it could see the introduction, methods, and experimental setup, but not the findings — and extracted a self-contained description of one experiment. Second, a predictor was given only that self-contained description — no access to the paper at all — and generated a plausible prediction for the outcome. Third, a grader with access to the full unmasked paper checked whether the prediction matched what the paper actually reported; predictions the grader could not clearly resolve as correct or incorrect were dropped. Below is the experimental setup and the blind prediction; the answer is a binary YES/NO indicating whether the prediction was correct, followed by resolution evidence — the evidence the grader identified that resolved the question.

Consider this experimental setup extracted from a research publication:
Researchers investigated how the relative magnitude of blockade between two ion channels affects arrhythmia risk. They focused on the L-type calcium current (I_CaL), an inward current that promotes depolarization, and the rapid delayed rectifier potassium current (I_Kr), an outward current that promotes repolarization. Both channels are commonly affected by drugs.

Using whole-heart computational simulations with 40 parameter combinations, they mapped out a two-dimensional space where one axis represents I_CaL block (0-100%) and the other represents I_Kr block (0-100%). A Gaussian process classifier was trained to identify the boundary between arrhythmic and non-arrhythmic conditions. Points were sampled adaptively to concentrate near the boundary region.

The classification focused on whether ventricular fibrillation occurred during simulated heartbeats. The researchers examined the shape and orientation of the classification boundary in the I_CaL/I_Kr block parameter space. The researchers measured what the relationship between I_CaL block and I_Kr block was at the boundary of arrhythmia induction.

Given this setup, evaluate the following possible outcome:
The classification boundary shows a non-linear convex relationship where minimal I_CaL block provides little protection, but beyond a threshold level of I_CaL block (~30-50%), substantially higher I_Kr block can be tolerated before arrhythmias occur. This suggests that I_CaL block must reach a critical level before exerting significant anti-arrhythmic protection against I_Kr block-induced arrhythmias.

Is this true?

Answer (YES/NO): NO